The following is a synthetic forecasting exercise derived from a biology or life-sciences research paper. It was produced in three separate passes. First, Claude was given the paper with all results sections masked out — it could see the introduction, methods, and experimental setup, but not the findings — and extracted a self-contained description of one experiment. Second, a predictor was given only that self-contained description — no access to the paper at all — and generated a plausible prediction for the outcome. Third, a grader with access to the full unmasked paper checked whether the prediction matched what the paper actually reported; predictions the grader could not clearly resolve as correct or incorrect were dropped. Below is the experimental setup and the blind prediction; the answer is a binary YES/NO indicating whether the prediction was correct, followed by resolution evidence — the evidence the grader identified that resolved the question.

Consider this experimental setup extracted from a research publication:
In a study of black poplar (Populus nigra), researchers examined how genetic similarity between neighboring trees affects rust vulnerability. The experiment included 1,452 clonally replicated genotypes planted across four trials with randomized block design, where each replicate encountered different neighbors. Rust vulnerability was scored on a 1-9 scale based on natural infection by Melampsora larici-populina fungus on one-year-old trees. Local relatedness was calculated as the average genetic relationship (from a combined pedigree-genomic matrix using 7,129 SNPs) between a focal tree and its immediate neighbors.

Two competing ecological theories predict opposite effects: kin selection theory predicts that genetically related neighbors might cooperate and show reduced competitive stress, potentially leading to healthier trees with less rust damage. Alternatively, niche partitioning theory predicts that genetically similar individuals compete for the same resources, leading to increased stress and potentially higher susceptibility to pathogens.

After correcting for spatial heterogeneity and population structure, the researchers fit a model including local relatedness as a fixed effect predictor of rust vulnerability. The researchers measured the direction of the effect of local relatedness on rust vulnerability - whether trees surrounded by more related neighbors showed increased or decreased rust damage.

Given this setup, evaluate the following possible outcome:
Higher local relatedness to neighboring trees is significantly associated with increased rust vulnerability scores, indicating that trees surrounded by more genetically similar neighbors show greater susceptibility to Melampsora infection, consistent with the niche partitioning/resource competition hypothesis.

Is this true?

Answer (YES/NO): NO